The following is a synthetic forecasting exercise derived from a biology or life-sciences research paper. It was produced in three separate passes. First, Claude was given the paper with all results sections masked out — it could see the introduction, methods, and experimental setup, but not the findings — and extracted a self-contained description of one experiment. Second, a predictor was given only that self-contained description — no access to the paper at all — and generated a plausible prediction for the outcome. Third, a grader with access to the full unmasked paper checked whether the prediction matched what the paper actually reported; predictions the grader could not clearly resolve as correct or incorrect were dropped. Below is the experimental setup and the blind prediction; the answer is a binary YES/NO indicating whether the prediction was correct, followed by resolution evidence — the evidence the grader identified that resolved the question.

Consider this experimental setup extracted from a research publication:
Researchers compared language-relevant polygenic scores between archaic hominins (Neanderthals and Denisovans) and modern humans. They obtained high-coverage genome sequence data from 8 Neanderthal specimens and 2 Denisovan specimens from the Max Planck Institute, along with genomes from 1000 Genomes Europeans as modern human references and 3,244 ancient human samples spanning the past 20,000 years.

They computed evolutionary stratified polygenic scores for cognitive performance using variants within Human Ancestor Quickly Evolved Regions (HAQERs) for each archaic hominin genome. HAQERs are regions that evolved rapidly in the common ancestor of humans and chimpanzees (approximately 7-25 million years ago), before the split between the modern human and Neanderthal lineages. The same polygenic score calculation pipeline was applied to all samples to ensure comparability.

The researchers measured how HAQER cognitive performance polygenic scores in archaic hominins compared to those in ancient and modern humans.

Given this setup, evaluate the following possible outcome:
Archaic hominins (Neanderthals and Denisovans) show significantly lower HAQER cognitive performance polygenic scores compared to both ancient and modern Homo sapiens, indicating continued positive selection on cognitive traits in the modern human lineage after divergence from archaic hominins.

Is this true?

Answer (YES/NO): NO